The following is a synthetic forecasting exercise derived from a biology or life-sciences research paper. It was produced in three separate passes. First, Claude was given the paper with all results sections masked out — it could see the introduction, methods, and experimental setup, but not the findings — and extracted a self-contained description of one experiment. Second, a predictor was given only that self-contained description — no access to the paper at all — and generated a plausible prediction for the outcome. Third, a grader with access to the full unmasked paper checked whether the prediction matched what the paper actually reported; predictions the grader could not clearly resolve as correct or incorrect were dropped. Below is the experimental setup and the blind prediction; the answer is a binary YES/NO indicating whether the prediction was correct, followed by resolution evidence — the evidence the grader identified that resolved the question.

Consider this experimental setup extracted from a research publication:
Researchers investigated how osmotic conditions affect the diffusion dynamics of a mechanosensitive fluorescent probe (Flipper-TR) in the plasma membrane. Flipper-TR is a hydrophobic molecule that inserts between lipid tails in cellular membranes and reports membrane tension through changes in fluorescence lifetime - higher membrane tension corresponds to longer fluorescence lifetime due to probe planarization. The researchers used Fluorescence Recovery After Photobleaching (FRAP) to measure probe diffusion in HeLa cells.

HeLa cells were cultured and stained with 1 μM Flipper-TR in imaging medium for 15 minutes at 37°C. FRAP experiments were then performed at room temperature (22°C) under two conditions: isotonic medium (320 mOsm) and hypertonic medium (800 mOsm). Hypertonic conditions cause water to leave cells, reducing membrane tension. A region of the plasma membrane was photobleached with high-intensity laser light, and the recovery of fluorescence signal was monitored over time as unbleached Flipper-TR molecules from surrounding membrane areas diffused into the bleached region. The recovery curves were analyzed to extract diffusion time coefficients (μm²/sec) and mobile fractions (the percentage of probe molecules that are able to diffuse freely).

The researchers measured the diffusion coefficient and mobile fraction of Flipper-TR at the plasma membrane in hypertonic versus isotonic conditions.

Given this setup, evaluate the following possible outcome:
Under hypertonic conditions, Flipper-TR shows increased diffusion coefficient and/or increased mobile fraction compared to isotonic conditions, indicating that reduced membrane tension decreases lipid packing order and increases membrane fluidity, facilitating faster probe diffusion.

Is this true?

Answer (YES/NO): NO